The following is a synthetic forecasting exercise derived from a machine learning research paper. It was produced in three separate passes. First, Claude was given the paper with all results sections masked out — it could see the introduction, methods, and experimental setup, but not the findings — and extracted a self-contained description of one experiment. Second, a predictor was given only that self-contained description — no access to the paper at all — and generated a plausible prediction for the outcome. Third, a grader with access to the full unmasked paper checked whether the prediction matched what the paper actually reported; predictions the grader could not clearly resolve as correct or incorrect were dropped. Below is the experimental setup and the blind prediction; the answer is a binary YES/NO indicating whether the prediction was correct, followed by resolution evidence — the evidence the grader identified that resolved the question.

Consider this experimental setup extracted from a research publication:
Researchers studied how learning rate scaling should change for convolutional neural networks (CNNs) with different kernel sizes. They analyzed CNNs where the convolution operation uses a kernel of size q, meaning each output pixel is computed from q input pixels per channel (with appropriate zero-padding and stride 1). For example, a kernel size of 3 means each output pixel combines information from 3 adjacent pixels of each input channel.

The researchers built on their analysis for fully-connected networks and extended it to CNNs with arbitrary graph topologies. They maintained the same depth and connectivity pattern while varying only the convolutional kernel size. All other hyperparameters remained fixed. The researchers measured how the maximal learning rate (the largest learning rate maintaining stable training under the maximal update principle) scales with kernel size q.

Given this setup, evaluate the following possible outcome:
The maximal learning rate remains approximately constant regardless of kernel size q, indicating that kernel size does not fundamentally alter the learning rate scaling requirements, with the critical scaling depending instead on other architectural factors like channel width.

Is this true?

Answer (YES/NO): NO